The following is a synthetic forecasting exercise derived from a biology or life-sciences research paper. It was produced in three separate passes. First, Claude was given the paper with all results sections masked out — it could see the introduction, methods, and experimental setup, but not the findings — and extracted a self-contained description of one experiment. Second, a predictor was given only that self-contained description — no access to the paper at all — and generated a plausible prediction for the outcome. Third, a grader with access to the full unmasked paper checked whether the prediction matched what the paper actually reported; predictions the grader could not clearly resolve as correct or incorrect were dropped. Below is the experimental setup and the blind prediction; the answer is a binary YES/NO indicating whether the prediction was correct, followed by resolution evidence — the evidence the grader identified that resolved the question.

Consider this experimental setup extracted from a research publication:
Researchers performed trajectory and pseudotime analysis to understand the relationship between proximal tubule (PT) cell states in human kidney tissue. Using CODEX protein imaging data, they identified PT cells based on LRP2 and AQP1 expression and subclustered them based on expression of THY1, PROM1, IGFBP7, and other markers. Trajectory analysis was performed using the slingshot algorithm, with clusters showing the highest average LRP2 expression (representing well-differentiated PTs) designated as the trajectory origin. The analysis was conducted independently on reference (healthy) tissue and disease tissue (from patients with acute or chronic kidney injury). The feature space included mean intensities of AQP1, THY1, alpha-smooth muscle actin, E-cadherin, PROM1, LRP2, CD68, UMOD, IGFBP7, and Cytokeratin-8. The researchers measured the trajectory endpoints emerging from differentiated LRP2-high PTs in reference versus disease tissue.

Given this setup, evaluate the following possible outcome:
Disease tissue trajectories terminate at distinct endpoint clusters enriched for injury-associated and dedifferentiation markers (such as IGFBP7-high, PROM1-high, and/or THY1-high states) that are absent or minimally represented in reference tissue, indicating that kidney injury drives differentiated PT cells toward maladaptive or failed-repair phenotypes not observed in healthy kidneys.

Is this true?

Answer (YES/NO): NO